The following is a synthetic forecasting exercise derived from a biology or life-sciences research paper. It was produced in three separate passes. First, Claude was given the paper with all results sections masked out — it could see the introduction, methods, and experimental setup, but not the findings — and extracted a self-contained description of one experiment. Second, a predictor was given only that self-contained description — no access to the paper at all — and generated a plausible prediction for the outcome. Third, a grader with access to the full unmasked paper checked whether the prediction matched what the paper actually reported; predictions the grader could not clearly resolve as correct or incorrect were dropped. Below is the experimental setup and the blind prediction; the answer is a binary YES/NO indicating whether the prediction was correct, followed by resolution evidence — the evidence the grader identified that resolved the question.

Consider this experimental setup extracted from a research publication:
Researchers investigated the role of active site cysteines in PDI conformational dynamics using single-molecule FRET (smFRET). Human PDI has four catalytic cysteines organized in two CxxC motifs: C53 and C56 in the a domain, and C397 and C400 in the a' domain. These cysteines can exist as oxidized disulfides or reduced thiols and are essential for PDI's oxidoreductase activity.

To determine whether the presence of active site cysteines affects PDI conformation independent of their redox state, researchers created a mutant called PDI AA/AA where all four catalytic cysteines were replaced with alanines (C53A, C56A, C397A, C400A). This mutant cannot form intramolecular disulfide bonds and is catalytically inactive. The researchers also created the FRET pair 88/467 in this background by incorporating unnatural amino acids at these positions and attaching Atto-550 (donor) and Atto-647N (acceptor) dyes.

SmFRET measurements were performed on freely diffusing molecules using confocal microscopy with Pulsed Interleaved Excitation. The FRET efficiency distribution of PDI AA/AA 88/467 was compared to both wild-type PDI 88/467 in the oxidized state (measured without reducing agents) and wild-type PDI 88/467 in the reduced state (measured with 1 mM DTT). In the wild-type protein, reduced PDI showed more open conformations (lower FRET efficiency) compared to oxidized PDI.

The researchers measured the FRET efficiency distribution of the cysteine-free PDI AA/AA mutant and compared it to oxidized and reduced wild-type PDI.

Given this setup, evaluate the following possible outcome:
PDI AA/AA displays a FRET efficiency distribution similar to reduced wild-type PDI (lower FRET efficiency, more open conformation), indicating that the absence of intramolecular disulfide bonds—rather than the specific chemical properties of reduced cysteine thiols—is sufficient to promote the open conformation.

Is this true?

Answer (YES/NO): NO